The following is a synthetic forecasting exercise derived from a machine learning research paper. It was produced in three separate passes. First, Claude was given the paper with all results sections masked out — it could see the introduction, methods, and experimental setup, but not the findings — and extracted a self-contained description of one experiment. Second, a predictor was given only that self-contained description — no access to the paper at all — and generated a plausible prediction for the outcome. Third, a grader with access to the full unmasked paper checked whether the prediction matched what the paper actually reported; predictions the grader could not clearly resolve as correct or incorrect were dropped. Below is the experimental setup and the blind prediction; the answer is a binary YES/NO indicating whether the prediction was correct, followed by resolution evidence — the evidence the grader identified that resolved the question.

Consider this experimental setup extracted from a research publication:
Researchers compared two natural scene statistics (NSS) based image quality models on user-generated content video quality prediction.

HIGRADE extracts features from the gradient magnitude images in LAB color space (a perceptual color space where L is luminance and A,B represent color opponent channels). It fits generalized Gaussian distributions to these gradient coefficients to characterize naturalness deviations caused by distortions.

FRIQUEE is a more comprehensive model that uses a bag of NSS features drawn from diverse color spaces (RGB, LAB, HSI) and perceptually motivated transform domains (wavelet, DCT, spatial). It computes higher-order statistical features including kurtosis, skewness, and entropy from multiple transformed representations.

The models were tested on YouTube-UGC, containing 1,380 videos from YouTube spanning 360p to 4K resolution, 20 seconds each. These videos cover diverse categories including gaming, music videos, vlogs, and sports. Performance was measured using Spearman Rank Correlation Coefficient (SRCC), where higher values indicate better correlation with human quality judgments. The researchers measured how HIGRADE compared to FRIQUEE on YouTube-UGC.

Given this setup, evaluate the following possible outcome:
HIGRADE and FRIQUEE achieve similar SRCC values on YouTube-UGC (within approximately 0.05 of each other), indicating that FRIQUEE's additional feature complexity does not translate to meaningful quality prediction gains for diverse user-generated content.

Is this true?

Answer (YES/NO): NO